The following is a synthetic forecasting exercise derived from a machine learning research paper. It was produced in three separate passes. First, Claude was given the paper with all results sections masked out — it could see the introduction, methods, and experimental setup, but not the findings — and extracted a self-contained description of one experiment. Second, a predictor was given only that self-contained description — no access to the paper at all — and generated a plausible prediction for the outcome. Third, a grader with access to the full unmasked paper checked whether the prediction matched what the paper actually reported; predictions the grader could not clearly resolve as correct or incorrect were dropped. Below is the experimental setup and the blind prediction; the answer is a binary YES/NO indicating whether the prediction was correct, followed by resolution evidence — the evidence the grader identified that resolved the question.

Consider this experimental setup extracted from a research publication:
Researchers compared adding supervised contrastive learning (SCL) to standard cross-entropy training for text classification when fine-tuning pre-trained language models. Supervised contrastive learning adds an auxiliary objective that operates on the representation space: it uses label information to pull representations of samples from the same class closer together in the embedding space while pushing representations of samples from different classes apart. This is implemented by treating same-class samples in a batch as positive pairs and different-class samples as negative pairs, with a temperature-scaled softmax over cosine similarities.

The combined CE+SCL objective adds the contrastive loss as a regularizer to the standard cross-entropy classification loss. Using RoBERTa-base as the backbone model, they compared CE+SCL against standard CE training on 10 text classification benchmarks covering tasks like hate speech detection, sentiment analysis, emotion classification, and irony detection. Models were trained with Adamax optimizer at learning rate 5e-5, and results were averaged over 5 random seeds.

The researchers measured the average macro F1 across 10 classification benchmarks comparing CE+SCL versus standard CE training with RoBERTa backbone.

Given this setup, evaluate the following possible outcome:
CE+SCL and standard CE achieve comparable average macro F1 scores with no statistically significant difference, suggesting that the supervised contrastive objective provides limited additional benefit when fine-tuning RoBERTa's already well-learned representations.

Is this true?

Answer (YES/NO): NO